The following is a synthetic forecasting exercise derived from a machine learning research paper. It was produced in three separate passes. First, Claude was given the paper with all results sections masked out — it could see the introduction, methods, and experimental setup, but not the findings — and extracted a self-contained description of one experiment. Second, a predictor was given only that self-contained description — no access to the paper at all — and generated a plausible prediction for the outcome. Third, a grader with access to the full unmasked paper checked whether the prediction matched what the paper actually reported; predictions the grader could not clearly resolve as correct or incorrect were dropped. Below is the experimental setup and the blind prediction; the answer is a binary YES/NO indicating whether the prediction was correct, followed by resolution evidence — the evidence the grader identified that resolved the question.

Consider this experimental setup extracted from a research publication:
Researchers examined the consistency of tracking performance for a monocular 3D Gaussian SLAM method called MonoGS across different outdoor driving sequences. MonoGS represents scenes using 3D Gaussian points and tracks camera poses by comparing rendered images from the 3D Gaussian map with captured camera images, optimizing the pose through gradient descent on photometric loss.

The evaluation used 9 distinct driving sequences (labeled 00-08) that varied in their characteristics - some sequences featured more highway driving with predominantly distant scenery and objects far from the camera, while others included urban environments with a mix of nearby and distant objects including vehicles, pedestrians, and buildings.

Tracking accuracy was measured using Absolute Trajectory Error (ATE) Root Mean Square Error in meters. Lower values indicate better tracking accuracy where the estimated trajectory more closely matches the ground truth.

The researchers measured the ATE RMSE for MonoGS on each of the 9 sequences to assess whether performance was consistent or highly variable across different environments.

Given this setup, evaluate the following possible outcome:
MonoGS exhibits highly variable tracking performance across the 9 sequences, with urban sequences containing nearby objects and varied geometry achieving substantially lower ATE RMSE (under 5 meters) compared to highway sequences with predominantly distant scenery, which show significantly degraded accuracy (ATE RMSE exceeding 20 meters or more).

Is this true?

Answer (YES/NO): NO